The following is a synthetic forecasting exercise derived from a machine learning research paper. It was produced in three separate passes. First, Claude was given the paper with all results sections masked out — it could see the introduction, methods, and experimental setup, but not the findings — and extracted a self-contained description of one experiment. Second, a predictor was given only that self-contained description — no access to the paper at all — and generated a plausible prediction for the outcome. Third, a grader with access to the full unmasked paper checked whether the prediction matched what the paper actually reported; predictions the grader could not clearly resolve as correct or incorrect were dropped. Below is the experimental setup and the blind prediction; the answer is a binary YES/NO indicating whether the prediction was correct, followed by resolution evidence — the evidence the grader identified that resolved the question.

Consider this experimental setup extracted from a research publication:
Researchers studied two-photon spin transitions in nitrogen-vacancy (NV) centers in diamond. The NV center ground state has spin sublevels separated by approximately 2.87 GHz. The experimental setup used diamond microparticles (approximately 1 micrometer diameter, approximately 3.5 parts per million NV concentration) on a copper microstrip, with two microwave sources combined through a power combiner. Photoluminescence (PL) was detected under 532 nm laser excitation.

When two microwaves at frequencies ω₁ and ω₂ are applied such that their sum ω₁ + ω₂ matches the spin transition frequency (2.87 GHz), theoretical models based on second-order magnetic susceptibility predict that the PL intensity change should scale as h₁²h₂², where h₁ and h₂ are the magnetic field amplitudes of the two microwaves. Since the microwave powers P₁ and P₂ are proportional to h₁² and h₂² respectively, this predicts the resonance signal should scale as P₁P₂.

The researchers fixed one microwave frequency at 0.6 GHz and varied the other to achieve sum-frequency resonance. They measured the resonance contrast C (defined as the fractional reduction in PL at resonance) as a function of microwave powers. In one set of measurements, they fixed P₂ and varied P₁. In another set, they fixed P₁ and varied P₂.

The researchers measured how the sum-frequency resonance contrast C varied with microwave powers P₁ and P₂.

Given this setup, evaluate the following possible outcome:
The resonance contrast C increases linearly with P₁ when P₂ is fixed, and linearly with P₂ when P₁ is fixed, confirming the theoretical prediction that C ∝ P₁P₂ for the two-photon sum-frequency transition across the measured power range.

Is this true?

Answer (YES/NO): YES